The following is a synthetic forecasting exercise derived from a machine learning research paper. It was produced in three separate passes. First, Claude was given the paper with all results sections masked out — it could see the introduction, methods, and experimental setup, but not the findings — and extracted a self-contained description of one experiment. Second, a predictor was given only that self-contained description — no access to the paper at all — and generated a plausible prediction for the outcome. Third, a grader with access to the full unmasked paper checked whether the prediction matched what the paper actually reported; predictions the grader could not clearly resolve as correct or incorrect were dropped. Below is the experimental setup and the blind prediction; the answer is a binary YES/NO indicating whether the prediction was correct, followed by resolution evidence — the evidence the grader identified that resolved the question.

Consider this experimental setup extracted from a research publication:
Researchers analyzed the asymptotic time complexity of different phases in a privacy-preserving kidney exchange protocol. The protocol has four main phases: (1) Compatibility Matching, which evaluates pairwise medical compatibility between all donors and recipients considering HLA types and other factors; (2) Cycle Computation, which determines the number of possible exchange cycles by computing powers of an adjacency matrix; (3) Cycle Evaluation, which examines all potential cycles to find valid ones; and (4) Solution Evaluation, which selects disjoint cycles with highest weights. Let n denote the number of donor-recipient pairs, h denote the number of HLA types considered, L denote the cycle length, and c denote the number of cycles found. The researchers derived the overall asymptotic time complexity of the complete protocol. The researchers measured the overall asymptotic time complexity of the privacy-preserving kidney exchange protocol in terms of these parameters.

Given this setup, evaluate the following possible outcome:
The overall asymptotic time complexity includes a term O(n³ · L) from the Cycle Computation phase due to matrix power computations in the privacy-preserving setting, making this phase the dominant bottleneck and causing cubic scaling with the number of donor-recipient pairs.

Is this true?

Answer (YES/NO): NO